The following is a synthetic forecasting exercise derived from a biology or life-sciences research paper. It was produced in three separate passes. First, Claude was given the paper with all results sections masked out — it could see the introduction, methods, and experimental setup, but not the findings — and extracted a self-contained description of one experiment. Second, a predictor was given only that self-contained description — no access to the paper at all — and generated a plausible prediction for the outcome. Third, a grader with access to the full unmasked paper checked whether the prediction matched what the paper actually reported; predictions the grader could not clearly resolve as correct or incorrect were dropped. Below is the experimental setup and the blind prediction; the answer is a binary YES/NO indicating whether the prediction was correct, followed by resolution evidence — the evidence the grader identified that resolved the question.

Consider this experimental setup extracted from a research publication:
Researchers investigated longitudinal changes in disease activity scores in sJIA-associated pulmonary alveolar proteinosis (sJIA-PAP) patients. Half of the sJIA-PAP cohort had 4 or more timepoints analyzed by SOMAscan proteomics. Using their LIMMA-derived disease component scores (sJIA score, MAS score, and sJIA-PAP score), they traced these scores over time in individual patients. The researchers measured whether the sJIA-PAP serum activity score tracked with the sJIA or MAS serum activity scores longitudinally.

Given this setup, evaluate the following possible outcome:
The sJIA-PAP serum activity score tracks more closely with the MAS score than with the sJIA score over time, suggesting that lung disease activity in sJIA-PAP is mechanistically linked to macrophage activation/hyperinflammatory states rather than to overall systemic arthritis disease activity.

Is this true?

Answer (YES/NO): NO